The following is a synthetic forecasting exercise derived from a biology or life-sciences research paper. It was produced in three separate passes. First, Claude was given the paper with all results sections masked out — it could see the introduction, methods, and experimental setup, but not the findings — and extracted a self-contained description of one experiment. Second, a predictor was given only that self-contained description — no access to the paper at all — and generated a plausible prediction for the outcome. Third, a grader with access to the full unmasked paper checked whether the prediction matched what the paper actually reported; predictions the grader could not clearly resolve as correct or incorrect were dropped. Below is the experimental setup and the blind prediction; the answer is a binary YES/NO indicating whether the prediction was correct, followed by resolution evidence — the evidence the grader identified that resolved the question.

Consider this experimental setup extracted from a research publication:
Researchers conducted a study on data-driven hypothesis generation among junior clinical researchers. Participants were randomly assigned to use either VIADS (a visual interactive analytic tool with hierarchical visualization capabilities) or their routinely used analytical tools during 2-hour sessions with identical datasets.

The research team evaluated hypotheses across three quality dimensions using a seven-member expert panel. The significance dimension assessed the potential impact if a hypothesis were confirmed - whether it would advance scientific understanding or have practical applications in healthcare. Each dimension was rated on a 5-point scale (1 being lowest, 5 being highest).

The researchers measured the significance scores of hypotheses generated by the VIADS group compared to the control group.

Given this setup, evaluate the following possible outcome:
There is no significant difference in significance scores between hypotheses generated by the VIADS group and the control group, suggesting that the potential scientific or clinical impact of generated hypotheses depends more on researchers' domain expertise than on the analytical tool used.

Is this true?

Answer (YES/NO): YES